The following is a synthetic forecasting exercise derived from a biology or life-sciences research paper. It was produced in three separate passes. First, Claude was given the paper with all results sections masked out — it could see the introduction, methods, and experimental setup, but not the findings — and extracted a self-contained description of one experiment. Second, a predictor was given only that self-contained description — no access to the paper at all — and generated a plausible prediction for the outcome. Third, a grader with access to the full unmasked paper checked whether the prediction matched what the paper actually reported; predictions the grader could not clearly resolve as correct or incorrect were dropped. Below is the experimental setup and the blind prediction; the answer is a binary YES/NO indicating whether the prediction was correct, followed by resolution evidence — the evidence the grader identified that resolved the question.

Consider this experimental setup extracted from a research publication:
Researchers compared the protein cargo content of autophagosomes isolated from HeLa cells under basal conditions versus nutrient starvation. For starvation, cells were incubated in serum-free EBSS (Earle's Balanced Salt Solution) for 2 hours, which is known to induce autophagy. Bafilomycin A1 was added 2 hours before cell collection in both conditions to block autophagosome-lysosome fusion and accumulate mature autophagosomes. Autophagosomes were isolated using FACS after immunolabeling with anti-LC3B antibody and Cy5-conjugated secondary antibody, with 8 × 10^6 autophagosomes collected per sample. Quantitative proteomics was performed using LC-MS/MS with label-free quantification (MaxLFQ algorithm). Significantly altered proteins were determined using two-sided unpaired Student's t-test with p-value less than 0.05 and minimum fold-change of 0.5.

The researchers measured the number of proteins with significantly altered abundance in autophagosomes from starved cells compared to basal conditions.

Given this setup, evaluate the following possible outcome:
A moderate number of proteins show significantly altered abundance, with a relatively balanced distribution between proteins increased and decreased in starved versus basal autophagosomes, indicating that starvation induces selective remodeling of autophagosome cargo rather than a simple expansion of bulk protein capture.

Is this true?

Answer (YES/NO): NO